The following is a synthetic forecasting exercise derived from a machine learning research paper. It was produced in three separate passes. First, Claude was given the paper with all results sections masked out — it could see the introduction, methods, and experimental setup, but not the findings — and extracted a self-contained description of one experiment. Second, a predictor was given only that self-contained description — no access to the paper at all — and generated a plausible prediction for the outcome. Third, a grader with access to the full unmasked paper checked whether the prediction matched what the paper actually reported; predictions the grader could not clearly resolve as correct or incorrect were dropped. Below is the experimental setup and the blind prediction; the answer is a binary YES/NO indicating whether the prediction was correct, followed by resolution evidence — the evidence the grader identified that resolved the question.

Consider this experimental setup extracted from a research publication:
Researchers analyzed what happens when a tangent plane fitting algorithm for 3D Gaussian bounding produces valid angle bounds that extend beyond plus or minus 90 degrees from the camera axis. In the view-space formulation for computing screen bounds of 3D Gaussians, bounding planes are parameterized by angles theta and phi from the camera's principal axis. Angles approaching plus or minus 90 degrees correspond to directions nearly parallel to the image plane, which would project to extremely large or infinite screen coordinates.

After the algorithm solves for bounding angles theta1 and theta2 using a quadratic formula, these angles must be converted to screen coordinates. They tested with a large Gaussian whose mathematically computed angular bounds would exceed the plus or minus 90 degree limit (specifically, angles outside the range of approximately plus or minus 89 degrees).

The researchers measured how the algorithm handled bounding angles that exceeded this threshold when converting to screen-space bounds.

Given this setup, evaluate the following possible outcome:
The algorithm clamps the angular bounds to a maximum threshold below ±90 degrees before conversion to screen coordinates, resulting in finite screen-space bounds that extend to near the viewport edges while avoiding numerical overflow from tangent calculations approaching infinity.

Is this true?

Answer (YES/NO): YES